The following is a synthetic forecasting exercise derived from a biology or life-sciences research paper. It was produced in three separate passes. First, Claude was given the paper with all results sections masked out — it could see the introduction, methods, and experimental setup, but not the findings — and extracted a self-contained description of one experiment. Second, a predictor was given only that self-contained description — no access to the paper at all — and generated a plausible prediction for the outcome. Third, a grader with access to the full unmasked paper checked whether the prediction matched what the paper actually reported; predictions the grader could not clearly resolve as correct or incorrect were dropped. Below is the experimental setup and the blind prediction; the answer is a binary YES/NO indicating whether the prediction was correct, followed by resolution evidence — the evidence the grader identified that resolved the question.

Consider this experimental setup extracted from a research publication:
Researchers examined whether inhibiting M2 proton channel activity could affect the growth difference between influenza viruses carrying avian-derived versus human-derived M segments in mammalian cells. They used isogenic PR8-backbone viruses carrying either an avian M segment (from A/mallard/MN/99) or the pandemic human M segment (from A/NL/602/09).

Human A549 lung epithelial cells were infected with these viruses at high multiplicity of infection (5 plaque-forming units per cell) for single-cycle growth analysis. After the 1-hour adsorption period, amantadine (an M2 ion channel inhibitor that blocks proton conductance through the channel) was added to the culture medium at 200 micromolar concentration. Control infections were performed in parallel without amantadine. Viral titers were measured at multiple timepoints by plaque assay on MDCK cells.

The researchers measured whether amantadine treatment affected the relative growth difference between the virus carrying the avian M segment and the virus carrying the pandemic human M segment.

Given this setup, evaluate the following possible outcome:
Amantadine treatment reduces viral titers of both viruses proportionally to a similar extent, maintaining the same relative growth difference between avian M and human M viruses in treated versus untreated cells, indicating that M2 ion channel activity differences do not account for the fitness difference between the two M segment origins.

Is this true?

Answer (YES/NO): NO